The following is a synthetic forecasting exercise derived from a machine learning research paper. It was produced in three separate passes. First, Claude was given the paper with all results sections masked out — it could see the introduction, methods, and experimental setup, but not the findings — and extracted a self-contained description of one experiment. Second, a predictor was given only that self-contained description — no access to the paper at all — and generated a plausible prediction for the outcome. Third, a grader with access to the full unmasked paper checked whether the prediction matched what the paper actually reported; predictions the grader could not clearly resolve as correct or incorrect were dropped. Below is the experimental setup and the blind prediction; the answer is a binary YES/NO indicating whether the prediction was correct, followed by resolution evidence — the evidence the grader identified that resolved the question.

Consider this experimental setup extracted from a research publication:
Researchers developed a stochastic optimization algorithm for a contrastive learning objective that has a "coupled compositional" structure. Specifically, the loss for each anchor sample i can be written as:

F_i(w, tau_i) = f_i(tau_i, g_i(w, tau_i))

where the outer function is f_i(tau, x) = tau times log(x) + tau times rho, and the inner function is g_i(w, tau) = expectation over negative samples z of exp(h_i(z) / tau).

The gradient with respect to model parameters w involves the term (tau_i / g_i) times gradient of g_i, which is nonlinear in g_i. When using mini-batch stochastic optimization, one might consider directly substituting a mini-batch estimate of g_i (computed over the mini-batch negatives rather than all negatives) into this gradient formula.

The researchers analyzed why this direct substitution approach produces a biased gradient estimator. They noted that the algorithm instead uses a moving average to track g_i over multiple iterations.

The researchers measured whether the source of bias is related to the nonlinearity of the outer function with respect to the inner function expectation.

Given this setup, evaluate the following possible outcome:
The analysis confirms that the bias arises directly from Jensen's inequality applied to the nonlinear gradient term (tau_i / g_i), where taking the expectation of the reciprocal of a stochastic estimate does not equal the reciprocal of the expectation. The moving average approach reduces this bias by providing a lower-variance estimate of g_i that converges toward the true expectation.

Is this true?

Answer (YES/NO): NO